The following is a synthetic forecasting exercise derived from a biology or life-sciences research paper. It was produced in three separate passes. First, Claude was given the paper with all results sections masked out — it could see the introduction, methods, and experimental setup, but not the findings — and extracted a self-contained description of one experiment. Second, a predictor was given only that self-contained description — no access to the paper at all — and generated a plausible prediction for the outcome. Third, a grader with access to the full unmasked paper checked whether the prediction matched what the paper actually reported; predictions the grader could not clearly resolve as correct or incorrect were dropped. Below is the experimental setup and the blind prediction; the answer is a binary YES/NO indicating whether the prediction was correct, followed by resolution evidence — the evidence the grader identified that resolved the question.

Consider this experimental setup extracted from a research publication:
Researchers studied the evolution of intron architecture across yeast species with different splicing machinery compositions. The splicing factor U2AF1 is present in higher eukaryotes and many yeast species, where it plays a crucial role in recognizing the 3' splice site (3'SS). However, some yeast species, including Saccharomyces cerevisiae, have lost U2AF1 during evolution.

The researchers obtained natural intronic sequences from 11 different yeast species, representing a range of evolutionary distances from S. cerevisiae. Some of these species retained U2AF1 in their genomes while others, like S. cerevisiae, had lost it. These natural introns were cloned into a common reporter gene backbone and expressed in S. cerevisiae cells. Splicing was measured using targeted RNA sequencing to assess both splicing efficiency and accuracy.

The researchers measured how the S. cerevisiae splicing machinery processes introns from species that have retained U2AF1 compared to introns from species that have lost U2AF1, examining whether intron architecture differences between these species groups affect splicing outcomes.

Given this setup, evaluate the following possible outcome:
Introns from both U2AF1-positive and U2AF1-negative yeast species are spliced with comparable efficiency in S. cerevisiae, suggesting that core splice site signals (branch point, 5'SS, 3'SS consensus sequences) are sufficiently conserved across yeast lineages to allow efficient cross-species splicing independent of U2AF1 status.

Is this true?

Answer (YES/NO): NO